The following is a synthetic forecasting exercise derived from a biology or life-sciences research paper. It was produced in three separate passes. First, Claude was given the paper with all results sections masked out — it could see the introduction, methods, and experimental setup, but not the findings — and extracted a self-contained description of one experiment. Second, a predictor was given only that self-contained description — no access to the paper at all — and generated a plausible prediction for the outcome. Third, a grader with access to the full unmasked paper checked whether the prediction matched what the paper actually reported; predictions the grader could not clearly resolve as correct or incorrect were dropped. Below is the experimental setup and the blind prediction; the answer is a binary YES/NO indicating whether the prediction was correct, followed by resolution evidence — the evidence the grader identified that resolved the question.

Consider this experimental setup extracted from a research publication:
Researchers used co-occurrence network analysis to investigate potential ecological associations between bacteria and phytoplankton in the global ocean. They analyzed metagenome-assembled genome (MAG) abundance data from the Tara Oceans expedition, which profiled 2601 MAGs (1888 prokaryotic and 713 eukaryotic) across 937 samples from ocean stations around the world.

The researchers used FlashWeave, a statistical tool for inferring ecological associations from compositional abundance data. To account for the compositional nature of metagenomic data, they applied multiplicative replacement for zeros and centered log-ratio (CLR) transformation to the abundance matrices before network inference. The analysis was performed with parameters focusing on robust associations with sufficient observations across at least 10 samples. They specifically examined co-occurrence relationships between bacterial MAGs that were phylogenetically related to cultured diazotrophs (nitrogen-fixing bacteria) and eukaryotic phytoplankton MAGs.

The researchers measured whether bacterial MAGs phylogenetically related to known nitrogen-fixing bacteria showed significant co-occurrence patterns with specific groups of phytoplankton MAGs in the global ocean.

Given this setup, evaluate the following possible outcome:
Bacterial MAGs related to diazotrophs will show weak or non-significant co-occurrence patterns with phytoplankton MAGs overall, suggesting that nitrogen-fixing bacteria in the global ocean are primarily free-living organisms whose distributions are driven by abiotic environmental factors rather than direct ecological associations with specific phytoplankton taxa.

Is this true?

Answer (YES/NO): NO